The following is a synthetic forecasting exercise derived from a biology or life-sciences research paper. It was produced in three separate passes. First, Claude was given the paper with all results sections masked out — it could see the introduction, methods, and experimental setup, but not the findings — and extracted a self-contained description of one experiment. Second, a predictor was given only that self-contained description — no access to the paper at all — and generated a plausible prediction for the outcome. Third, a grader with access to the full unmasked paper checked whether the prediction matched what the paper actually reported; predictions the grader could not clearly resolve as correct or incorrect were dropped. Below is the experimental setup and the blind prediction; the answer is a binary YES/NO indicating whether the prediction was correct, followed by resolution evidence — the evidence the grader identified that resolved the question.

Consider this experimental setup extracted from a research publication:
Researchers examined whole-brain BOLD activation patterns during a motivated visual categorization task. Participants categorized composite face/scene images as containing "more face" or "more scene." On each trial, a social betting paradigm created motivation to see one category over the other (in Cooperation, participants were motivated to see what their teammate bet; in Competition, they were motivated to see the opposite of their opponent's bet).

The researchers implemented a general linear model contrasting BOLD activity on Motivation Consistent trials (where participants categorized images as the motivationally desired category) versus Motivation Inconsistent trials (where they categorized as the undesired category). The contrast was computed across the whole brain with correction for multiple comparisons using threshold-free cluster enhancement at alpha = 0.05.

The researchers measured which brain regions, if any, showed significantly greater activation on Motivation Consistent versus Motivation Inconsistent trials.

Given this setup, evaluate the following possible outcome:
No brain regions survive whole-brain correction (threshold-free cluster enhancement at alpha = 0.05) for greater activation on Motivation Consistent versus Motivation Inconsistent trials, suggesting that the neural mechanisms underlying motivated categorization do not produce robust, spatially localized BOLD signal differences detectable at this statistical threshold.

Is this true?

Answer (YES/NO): NO